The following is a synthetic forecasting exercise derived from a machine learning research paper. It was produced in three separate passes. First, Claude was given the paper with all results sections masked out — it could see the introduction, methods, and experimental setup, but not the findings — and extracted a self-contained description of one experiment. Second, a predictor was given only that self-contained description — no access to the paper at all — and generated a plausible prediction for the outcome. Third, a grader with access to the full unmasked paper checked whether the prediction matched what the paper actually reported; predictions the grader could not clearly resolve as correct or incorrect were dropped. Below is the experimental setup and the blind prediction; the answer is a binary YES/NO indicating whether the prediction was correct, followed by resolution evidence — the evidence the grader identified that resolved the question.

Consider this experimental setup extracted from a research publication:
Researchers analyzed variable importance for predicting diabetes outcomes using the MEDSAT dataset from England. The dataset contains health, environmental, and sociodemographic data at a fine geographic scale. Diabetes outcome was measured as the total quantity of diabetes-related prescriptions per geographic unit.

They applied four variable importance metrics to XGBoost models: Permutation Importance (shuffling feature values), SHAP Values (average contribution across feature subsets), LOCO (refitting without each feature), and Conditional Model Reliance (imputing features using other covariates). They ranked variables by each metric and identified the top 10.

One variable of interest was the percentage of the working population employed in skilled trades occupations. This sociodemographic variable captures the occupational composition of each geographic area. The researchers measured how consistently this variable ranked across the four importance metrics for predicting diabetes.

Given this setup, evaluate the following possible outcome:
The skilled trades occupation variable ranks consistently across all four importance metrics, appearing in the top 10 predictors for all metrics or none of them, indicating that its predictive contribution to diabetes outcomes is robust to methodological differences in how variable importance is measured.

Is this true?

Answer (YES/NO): YES